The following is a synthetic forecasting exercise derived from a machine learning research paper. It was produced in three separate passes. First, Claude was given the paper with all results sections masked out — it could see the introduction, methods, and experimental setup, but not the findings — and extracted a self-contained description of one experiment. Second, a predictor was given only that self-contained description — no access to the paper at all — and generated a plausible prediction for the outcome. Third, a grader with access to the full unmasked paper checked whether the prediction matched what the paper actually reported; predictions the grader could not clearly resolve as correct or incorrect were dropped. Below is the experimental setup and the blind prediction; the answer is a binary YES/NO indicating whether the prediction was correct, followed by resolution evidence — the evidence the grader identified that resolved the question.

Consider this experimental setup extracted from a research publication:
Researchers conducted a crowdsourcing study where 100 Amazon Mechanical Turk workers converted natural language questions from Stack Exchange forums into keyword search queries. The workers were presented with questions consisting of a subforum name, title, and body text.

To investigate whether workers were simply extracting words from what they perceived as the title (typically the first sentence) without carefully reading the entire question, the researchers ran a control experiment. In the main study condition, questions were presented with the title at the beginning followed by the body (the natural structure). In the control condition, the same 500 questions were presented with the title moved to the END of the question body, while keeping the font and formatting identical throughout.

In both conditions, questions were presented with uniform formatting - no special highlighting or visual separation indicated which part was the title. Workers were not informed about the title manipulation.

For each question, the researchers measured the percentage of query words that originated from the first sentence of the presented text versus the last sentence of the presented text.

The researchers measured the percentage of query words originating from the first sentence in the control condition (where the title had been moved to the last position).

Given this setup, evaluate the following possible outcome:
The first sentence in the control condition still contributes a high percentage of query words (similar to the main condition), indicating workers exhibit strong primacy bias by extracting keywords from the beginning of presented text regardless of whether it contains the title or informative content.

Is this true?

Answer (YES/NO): NO